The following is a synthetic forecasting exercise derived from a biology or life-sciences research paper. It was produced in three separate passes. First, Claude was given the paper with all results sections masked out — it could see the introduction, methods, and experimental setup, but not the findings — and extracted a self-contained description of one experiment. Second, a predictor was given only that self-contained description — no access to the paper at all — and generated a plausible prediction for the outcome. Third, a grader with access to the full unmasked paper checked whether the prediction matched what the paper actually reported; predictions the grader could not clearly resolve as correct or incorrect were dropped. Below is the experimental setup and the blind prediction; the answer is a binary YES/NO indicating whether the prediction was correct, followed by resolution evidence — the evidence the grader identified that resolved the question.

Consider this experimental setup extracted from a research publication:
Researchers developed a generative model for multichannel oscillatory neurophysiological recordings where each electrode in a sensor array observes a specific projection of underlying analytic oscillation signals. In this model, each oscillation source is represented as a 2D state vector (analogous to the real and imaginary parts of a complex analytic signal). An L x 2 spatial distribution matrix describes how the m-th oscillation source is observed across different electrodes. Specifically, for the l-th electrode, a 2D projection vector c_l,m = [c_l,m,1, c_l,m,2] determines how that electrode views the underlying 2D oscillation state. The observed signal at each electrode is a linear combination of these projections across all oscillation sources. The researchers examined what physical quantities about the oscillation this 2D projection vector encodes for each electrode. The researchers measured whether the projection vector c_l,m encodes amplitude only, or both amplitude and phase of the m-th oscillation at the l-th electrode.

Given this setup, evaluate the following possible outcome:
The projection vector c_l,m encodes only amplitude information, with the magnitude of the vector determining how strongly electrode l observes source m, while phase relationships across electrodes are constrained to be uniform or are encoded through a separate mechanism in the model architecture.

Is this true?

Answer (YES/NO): NO